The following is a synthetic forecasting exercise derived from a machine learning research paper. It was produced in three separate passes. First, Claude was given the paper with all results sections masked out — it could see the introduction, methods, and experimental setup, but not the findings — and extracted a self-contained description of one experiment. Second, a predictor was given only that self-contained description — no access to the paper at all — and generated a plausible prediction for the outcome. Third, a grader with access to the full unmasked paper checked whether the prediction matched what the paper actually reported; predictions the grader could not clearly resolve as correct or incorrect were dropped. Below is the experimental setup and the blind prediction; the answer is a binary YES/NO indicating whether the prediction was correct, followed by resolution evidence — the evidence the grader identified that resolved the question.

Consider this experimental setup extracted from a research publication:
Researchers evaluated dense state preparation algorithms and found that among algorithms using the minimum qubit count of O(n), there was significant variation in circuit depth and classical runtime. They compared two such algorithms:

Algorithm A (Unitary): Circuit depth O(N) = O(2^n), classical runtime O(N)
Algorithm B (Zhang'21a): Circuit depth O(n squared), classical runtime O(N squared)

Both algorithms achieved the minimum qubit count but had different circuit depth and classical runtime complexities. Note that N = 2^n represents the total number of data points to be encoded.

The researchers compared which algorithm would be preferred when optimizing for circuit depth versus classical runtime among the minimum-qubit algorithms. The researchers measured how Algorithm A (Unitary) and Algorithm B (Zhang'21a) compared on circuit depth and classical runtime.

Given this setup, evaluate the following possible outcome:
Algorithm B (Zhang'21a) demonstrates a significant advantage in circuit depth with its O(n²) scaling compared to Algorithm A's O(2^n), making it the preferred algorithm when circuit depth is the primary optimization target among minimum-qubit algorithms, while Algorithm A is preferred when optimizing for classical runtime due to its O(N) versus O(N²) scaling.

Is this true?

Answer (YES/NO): YES